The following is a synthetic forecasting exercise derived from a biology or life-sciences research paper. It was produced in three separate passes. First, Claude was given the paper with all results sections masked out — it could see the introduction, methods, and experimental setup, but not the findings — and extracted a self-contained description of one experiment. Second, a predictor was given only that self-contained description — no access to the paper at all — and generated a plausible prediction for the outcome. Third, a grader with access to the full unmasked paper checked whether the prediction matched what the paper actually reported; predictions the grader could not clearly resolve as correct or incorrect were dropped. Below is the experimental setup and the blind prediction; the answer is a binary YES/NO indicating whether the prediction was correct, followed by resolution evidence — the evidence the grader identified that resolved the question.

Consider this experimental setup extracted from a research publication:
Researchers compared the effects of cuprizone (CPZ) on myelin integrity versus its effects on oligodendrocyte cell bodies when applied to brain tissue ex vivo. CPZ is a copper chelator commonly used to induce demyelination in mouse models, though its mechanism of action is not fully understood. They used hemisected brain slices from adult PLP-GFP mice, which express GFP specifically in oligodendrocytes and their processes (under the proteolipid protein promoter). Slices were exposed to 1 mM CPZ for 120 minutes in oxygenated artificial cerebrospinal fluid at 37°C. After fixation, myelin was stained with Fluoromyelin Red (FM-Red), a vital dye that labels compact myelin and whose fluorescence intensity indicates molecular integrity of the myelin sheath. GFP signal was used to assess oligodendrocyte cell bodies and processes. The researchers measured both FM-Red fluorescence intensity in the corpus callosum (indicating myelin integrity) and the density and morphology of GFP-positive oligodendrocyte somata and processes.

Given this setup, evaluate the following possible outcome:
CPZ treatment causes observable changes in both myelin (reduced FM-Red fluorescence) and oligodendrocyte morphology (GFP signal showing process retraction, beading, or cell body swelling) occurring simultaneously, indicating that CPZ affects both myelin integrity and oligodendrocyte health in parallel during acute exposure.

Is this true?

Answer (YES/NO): NO